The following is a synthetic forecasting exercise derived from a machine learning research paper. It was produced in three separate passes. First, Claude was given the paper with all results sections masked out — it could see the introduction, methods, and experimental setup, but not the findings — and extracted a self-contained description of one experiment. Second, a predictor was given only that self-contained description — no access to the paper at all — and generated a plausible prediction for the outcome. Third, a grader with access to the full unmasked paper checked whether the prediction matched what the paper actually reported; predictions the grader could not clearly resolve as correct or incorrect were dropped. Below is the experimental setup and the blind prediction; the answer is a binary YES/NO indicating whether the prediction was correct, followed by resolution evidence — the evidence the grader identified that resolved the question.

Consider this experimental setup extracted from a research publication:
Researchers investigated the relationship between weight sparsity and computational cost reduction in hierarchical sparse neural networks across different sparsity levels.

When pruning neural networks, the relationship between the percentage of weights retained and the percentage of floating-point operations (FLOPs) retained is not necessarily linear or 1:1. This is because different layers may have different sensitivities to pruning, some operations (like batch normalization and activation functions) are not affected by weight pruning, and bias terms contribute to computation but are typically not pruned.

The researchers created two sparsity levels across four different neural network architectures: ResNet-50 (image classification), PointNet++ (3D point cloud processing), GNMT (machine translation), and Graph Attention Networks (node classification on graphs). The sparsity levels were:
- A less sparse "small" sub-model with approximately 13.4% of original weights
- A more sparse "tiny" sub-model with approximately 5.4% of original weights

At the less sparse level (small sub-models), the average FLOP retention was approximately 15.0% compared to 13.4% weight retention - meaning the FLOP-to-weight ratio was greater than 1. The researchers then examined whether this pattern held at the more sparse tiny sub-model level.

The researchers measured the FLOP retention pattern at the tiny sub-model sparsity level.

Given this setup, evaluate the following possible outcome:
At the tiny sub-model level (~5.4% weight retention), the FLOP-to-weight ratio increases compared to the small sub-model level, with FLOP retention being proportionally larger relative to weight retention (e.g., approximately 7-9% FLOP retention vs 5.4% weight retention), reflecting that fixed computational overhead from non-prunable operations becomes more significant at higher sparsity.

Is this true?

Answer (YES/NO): NO